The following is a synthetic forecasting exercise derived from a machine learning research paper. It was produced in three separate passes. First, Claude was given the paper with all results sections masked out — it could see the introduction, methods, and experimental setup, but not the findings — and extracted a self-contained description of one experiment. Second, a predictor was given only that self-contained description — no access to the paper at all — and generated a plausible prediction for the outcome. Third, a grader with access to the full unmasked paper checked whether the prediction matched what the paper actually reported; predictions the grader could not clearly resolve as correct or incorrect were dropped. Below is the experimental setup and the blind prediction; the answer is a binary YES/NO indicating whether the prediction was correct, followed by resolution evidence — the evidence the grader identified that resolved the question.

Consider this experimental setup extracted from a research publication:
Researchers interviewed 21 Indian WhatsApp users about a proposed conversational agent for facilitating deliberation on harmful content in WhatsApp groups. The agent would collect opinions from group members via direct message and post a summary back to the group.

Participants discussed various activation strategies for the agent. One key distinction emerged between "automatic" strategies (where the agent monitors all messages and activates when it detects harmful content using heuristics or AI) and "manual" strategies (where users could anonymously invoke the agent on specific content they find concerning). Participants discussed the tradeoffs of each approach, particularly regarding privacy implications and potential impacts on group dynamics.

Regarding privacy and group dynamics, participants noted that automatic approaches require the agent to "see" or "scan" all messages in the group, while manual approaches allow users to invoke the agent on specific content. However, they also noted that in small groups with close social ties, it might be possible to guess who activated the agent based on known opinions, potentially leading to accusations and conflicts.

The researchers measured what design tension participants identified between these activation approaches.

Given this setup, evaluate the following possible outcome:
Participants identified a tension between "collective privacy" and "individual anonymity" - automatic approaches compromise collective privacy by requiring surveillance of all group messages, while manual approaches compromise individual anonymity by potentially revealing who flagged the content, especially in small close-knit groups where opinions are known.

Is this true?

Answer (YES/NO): NO